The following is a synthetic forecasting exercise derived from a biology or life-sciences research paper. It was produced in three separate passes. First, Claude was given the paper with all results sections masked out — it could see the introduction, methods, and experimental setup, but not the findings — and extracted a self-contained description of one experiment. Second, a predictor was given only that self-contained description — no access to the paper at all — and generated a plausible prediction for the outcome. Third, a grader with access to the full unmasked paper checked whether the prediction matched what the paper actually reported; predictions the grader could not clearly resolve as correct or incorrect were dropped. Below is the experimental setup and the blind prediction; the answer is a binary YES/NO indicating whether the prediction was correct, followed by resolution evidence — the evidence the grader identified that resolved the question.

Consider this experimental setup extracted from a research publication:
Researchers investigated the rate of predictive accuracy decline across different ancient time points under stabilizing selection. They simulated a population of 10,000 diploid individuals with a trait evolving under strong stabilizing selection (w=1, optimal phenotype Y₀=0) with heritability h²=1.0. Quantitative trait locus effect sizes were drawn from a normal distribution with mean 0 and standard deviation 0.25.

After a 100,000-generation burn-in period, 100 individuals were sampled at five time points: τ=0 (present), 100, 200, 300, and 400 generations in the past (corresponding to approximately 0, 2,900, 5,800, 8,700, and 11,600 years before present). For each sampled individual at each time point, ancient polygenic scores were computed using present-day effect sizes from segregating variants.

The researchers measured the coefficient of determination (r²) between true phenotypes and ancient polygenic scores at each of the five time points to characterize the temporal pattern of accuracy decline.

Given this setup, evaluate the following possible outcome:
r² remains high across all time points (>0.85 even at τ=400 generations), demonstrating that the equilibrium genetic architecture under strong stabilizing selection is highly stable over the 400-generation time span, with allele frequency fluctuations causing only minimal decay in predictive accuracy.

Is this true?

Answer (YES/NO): NO